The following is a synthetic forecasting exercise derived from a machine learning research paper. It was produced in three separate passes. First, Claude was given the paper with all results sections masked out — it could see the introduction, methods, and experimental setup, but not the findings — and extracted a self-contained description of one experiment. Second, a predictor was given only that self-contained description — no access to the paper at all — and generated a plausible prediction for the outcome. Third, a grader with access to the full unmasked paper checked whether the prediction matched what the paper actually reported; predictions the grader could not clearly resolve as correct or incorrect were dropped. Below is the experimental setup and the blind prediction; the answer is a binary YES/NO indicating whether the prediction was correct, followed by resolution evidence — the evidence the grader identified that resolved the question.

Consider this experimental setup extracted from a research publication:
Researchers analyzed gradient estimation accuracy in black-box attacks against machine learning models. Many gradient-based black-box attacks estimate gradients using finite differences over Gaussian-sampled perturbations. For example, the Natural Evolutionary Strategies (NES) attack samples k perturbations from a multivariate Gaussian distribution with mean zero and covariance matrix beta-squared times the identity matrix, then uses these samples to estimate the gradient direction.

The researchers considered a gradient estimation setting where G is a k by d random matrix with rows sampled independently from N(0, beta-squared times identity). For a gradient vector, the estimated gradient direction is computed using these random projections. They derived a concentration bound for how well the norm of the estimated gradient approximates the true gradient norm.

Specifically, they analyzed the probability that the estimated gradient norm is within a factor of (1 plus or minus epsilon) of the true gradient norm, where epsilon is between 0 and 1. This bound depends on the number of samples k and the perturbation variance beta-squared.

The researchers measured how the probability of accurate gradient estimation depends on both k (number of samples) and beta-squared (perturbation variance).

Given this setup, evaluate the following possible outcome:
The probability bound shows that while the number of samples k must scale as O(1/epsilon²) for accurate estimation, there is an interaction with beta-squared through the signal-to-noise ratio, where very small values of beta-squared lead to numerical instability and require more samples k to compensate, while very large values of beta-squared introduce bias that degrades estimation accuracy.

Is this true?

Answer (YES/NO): NO